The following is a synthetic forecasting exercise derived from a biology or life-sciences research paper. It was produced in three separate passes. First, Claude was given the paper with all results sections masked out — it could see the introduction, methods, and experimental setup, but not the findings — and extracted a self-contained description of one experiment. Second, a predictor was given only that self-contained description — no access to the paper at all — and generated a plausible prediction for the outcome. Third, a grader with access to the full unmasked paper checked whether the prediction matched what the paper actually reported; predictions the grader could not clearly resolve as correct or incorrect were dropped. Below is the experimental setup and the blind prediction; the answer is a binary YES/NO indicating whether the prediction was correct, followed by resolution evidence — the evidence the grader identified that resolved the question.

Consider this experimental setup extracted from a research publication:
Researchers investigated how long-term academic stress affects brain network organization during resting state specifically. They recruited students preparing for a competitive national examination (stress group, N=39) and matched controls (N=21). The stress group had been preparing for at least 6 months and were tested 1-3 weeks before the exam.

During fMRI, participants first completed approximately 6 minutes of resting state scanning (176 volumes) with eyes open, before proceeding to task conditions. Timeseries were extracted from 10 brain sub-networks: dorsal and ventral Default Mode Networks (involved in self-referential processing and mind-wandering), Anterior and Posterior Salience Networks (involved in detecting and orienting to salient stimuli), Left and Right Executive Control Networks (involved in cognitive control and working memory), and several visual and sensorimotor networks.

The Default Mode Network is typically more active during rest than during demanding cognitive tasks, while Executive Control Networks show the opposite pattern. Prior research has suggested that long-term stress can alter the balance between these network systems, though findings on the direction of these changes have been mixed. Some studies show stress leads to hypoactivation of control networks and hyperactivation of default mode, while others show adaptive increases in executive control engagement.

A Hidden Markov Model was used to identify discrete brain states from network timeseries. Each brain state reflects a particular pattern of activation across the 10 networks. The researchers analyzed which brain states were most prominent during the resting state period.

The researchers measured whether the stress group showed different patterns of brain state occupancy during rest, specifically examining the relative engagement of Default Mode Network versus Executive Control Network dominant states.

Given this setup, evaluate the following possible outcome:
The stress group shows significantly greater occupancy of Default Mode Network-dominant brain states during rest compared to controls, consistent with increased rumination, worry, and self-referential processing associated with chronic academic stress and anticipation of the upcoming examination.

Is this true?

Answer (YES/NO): YES